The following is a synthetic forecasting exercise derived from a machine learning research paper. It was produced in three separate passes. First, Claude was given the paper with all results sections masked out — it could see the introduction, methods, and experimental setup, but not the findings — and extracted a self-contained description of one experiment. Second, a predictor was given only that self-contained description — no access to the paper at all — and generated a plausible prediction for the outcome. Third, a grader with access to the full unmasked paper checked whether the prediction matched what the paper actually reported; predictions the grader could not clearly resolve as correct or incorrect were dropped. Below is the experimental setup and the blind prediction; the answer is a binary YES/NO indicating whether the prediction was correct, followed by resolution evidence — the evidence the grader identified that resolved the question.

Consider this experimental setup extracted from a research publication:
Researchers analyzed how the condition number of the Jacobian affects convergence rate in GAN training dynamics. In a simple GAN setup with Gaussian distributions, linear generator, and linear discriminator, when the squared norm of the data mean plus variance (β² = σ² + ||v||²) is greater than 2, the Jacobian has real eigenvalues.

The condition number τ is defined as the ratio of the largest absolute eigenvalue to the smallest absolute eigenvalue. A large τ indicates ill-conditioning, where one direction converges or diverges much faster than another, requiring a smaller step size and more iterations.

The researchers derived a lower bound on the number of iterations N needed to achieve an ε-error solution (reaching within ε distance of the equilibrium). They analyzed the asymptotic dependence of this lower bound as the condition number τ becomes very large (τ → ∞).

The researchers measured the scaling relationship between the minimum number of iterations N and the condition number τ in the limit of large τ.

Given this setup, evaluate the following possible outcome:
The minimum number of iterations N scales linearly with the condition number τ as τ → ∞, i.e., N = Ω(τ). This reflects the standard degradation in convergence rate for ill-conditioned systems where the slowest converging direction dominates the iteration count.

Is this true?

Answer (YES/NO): YES